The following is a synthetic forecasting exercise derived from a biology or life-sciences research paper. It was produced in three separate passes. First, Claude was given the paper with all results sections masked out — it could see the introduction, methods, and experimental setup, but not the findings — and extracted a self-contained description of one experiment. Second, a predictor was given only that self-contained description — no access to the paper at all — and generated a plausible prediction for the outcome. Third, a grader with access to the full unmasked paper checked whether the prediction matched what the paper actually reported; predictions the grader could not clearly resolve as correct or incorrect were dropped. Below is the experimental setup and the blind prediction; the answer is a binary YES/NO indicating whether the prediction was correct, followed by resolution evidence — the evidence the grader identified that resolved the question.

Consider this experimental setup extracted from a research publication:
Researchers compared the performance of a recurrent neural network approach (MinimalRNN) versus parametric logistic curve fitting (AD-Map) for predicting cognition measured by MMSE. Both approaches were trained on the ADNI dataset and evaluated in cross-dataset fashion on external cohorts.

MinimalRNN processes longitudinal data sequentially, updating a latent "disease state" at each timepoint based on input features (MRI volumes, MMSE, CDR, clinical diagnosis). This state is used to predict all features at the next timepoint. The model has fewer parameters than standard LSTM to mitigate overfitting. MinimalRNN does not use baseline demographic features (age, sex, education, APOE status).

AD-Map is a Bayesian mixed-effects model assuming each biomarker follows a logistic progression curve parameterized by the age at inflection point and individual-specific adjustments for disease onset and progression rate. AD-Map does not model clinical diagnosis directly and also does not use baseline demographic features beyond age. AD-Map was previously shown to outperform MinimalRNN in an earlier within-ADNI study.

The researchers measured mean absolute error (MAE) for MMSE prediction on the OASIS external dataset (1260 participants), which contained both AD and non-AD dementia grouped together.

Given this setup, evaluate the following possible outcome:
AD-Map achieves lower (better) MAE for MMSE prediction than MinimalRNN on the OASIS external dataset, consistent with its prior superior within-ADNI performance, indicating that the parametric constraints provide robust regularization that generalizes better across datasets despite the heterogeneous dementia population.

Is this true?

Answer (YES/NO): YES